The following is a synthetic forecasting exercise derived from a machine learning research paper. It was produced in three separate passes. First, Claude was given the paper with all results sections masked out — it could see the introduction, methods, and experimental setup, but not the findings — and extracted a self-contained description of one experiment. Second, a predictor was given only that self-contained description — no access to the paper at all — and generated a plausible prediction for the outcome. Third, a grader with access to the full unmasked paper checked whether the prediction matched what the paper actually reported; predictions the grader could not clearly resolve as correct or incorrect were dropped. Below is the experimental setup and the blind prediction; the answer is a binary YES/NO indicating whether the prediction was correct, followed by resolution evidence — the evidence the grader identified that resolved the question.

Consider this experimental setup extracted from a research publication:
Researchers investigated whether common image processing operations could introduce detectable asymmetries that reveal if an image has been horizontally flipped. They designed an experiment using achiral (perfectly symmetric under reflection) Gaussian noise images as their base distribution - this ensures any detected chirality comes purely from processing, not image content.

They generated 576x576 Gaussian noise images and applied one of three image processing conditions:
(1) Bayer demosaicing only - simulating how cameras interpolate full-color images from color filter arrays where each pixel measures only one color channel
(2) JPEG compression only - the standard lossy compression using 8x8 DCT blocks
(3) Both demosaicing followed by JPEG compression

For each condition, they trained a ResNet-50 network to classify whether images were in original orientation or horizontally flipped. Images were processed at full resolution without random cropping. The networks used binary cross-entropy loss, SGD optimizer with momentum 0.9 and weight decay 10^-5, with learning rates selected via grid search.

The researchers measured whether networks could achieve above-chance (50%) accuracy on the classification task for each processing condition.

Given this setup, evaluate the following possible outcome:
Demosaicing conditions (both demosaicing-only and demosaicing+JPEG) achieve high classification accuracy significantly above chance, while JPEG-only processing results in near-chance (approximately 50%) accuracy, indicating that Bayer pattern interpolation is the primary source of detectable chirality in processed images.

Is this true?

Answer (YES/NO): NO